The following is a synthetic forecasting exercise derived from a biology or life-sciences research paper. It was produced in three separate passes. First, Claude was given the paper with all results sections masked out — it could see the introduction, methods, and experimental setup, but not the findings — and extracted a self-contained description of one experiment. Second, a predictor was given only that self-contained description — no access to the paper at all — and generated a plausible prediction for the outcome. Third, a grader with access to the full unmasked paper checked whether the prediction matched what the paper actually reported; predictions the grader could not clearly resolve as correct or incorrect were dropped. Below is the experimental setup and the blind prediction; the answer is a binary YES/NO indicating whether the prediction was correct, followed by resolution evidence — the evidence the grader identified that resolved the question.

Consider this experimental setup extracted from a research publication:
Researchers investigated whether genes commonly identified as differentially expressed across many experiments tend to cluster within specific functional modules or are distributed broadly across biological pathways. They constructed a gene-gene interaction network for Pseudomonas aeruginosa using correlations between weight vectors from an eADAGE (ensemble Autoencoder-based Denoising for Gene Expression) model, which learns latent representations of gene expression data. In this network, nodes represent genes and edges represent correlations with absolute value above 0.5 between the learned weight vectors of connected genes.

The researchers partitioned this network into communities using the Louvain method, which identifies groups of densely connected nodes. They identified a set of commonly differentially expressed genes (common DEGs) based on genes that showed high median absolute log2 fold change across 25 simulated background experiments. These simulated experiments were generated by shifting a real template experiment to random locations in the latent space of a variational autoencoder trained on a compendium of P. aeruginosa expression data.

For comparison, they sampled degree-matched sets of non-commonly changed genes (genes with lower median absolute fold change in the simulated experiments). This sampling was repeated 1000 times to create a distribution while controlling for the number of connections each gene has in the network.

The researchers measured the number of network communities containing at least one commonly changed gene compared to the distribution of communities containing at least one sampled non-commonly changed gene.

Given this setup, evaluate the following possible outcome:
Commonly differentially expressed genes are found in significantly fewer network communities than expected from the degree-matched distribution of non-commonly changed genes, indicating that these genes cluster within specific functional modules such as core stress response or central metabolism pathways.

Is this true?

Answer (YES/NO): YES